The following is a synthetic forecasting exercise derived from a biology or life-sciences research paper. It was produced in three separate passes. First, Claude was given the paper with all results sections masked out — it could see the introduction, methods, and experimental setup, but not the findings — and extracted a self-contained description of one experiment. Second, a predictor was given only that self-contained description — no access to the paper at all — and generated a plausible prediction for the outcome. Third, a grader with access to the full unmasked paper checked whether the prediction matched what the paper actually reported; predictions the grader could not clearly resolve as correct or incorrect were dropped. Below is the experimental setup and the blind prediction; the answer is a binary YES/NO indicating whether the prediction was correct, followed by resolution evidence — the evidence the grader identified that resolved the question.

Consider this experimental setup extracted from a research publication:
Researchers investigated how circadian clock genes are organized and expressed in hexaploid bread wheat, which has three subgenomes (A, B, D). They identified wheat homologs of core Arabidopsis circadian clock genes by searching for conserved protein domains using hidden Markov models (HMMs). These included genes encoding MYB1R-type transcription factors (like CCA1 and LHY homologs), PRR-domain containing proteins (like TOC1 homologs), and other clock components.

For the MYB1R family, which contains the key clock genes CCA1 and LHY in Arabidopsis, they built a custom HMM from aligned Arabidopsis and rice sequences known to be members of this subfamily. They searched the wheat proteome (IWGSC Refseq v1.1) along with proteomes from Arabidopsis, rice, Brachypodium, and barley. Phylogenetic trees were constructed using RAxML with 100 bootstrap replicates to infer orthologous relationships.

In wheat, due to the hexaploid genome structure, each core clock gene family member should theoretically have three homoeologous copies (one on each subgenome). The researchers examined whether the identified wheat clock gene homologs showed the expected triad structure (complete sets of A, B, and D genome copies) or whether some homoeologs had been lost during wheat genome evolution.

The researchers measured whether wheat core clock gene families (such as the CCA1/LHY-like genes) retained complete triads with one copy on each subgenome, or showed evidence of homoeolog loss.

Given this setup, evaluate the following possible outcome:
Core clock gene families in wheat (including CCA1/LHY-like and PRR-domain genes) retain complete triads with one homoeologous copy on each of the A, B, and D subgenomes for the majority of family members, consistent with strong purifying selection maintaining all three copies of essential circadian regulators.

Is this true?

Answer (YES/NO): YES